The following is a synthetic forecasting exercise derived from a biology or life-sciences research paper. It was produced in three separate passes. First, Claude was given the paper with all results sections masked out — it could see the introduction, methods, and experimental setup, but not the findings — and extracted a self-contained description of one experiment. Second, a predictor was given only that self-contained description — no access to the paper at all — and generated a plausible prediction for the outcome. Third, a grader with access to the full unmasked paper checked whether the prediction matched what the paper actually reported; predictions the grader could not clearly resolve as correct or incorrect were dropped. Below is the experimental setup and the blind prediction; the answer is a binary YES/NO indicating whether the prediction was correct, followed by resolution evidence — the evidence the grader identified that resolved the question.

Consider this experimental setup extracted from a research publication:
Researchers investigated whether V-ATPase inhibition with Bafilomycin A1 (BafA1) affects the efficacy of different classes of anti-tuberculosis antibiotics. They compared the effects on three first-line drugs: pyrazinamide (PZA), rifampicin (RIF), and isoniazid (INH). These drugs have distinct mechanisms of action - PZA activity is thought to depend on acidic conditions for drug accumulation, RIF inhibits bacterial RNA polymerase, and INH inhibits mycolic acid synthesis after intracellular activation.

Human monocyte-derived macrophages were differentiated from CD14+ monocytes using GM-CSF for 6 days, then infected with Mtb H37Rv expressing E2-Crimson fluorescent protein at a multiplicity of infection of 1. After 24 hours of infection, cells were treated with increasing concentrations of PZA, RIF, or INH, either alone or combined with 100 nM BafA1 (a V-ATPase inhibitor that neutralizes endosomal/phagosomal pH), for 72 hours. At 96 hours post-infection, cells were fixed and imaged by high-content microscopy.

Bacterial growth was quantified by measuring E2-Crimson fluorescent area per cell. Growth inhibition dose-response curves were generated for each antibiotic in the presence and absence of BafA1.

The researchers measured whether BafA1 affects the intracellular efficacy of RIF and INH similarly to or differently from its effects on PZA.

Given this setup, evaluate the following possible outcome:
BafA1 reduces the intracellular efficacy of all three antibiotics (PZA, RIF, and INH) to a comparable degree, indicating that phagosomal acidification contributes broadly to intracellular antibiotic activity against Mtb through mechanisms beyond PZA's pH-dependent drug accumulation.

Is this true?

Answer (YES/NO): NO